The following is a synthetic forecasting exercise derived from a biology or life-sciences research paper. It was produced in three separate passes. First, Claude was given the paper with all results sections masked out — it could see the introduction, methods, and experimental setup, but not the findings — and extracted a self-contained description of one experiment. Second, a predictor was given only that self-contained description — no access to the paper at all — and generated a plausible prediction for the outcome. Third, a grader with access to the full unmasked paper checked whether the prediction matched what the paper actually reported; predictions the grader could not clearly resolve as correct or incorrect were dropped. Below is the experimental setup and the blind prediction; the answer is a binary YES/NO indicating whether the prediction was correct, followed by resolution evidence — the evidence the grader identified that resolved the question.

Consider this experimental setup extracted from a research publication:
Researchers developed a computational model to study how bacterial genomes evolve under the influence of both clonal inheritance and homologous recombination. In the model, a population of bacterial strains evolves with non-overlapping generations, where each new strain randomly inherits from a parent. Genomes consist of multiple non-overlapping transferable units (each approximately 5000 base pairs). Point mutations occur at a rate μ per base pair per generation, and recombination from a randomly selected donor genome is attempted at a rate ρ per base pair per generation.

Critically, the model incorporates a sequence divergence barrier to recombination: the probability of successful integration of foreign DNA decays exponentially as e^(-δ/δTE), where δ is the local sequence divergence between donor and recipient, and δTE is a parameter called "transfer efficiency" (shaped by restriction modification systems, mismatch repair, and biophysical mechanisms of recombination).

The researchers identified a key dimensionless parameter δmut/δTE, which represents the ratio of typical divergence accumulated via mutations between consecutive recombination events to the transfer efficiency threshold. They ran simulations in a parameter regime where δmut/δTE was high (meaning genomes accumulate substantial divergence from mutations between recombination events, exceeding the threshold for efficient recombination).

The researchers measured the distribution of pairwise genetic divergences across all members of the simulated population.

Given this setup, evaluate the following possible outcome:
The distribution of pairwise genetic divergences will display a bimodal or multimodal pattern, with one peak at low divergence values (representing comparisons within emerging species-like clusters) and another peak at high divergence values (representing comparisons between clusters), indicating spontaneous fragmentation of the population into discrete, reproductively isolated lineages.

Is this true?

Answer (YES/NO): YES